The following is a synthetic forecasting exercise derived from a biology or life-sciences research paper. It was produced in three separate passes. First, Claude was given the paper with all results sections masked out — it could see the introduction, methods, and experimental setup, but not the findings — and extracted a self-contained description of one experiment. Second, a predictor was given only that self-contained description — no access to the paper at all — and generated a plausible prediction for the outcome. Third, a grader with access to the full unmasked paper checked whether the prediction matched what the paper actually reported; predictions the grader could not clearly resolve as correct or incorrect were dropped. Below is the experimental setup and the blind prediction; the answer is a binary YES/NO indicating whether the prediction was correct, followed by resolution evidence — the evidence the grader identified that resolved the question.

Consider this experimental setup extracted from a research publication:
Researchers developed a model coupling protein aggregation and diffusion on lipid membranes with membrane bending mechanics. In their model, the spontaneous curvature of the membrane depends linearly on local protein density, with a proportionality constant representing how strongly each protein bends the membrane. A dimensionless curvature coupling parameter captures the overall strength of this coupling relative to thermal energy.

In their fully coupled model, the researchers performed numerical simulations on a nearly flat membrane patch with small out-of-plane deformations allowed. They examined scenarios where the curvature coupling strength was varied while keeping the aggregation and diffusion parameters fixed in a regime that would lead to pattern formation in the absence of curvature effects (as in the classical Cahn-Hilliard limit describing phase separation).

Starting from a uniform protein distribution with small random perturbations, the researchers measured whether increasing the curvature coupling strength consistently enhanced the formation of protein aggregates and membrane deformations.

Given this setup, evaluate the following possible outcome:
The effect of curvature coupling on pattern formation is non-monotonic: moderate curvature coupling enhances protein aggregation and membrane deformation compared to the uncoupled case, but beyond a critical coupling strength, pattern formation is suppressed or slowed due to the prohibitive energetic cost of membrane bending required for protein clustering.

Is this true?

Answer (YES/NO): NO